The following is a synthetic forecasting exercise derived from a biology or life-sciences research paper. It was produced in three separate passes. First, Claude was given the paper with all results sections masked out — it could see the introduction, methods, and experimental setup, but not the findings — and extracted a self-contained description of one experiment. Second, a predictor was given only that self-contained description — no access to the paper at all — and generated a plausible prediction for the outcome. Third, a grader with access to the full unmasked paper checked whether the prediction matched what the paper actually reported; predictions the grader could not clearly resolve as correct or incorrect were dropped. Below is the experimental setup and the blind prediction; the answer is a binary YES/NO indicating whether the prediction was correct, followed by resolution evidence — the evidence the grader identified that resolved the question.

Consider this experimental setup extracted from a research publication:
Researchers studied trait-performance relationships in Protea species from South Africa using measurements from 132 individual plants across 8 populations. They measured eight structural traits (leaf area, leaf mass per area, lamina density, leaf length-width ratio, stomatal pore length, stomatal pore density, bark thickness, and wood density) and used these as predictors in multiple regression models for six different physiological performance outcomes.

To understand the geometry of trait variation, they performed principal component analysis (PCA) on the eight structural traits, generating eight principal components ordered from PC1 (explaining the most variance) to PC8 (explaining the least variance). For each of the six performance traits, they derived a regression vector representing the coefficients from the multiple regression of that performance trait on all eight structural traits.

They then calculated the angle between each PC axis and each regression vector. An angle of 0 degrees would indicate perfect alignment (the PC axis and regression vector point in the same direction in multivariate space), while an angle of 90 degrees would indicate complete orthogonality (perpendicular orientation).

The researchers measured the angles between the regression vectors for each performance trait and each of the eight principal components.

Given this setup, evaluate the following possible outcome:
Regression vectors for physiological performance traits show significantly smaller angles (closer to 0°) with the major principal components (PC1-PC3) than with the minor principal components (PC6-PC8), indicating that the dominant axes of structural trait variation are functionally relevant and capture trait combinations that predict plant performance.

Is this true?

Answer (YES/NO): NO